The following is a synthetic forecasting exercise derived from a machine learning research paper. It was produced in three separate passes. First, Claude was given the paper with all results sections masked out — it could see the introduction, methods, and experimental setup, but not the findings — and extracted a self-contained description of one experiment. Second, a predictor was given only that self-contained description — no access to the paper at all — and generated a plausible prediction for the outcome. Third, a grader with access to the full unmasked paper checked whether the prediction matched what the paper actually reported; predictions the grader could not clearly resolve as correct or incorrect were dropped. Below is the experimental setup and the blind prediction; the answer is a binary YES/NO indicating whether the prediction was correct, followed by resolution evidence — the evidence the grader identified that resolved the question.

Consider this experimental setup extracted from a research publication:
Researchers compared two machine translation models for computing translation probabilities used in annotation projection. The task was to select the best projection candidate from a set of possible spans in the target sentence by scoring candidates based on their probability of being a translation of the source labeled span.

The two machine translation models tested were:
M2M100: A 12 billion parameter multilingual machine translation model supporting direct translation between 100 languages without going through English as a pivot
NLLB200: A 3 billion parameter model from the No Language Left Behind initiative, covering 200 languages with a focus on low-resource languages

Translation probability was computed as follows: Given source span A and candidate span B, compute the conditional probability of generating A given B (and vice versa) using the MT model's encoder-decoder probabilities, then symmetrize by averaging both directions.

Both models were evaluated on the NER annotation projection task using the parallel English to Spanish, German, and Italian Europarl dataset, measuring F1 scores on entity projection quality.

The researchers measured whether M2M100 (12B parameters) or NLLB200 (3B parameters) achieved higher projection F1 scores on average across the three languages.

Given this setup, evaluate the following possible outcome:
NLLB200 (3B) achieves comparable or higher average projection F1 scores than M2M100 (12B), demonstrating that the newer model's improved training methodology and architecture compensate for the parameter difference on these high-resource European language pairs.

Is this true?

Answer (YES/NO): YES